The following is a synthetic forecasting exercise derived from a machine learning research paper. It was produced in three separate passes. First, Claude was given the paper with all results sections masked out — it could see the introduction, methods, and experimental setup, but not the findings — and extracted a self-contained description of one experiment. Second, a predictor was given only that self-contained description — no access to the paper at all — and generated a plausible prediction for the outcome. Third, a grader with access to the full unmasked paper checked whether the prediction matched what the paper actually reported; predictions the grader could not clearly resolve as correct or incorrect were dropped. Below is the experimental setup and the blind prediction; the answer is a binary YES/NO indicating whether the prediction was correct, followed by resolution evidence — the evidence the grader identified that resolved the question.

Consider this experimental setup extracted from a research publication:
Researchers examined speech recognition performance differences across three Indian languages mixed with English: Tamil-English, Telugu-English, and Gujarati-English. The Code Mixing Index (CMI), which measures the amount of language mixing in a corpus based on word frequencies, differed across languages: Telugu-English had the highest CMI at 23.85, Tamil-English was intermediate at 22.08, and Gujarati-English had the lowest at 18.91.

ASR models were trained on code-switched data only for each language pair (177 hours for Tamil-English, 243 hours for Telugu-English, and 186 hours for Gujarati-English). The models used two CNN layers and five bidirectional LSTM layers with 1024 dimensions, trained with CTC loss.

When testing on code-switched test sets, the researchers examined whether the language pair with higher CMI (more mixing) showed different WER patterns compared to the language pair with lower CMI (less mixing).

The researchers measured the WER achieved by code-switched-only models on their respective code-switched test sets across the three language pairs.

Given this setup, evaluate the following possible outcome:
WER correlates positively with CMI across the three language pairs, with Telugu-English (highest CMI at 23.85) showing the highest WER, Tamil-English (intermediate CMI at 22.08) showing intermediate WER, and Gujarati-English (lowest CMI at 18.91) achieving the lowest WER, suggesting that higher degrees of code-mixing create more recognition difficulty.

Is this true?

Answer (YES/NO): NO